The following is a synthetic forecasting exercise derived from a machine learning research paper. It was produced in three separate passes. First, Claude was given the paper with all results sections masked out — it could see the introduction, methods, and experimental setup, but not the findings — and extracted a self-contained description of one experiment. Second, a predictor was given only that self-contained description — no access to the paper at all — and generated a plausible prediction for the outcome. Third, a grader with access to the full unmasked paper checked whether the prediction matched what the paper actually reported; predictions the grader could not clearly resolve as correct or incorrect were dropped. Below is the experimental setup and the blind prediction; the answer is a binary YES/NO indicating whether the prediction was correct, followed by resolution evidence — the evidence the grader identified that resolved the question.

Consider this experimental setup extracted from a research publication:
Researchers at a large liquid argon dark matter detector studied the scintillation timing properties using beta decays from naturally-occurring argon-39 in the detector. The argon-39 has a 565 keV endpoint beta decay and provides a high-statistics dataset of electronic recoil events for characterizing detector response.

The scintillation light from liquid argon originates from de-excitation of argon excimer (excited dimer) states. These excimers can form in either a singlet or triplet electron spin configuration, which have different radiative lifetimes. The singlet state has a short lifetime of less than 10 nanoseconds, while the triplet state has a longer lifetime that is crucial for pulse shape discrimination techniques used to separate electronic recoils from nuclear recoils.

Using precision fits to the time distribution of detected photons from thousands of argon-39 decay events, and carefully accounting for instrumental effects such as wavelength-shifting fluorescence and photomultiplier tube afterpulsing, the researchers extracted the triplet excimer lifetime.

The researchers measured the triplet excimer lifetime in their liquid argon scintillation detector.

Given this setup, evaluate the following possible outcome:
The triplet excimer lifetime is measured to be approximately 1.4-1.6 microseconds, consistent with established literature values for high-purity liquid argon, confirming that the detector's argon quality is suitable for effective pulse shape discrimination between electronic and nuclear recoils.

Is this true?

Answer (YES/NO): YES